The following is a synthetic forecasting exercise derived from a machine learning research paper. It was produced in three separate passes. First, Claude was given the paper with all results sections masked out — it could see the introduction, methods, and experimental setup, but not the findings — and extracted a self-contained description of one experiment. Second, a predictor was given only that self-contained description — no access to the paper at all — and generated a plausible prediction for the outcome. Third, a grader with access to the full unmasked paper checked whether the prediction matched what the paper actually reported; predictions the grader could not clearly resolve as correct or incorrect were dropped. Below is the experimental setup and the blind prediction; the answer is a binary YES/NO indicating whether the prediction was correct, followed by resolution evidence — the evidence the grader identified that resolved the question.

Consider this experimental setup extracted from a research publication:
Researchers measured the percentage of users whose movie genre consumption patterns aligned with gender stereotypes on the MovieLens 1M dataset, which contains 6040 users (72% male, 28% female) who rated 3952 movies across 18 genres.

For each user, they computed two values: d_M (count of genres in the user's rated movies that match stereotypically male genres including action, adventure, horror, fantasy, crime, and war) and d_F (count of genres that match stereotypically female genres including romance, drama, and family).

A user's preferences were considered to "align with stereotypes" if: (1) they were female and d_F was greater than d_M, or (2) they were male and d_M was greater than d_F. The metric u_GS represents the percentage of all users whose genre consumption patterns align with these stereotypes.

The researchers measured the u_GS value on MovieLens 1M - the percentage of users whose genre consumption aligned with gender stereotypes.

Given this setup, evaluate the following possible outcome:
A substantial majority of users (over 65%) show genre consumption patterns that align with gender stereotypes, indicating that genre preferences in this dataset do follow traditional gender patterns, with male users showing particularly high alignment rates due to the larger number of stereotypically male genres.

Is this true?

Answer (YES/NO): YES